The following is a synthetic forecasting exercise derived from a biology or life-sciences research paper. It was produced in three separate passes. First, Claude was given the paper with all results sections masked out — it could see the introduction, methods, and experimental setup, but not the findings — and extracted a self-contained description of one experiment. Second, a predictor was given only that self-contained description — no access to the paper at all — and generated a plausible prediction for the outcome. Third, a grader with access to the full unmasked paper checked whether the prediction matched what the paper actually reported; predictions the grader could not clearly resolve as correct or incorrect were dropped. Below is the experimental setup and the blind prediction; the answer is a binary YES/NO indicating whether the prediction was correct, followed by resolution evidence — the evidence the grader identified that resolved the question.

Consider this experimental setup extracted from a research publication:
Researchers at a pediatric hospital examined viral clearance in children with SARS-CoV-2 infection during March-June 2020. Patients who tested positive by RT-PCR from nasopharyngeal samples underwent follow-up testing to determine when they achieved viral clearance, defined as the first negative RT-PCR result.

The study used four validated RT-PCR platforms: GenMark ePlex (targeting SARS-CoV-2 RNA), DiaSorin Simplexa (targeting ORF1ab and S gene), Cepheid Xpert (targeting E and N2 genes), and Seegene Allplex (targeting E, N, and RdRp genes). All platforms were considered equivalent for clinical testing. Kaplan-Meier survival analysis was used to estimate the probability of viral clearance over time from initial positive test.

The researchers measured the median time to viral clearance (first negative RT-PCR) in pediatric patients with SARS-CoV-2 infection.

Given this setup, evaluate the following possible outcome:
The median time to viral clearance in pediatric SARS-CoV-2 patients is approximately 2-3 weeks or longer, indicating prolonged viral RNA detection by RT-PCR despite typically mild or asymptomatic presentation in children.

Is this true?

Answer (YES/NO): YES